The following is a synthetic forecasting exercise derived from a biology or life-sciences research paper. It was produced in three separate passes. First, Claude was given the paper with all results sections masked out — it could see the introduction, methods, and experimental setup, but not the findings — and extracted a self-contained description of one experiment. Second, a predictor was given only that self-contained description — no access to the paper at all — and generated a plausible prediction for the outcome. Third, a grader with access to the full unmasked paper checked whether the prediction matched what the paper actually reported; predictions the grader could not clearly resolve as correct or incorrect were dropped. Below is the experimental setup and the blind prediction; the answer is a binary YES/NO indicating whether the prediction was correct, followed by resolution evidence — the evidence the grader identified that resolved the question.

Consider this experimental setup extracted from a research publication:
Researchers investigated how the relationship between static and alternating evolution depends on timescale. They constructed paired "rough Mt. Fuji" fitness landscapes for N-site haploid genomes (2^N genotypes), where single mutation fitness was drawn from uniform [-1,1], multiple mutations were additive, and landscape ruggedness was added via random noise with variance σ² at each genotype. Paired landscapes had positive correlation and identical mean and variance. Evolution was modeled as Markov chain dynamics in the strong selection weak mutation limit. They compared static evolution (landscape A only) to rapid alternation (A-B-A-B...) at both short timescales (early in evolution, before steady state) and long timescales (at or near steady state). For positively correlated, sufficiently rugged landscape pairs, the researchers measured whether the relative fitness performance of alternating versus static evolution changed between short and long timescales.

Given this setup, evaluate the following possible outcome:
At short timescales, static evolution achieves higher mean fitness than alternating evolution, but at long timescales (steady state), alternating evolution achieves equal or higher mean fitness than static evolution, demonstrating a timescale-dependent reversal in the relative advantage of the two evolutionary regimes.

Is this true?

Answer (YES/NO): YES